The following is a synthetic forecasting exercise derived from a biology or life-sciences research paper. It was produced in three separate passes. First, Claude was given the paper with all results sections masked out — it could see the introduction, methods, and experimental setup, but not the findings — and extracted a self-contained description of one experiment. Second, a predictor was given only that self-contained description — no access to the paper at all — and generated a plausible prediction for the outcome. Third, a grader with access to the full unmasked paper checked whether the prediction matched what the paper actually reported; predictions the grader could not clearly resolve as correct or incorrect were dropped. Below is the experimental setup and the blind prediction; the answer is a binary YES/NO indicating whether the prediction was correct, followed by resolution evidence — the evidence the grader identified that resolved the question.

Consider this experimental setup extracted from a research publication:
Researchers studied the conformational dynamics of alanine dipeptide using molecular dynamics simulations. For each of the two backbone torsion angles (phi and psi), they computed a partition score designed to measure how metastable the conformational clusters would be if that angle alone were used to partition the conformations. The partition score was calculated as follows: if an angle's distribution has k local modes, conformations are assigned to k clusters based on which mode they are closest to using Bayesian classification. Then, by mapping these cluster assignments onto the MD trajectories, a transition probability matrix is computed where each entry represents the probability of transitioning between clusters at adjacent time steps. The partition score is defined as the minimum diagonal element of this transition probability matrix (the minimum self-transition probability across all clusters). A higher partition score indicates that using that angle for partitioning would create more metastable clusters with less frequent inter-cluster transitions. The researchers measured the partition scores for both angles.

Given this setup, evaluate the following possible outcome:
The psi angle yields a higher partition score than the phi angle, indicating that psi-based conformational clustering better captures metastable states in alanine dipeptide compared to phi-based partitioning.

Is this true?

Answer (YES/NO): YES